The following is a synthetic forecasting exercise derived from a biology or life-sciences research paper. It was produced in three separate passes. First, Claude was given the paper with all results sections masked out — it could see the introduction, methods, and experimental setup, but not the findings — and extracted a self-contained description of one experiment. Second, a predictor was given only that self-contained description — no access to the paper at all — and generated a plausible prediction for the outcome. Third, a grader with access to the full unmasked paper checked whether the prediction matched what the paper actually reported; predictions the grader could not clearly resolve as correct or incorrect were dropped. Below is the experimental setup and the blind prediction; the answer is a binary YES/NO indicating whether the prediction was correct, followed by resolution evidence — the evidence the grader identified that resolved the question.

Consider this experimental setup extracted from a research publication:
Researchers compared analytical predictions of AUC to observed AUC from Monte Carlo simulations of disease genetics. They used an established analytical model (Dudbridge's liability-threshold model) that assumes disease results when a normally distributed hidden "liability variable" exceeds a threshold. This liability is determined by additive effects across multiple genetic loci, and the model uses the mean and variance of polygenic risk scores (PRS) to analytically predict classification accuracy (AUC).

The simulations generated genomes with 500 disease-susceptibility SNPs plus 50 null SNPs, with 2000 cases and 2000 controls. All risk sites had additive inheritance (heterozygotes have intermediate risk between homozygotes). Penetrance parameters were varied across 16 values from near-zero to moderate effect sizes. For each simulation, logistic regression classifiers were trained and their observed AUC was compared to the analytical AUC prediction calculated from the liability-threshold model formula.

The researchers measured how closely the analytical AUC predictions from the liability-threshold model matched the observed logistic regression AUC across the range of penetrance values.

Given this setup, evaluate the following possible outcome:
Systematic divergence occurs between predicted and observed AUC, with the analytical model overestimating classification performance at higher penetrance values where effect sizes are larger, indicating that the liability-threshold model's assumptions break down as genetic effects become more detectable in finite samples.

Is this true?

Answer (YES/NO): NO